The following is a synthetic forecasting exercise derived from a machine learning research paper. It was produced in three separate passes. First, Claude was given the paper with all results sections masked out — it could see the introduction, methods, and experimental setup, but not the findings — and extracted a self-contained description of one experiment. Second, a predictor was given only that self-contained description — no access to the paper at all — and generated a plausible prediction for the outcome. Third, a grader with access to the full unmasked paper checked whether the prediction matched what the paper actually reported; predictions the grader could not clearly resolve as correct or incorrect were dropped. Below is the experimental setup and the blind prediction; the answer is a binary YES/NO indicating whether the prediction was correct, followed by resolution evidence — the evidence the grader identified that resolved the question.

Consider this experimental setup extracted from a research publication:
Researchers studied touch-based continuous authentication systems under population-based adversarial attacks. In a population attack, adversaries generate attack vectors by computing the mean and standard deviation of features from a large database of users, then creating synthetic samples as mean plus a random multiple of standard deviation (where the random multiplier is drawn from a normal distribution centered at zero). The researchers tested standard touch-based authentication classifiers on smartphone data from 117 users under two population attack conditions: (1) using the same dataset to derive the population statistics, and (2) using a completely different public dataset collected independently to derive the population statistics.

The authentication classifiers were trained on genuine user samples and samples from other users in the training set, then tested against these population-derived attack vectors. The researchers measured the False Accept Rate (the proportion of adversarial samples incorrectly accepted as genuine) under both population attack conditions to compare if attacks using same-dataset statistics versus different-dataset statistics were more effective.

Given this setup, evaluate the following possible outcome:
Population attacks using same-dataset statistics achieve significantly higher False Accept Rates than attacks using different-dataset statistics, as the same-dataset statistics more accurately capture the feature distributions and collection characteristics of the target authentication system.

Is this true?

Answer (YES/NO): NO